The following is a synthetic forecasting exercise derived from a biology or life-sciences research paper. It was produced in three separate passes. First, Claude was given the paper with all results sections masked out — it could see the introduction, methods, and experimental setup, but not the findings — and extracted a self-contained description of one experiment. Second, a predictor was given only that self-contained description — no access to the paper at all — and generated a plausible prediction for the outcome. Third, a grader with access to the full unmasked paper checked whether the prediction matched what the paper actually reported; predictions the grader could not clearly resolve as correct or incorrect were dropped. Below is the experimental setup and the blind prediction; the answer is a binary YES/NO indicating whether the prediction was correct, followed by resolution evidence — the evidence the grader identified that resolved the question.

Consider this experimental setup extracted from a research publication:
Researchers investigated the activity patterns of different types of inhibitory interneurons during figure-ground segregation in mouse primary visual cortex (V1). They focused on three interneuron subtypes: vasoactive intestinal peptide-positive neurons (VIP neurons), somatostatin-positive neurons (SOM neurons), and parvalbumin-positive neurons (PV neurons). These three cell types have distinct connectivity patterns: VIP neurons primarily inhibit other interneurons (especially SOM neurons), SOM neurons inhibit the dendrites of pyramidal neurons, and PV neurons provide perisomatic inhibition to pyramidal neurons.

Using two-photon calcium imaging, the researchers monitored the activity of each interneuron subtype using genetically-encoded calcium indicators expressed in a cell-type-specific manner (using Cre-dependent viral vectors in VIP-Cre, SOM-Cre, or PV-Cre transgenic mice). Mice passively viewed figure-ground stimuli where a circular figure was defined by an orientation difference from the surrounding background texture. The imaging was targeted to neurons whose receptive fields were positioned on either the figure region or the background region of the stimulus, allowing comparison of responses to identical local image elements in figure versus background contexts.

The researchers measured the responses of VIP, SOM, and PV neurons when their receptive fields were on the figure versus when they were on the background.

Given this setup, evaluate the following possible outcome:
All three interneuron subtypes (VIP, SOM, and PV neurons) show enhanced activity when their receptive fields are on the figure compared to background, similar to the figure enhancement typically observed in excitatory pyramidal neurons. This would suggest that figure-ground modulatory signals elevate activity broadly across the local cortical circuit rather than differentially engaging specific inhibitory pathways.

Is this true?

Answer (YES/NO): NO